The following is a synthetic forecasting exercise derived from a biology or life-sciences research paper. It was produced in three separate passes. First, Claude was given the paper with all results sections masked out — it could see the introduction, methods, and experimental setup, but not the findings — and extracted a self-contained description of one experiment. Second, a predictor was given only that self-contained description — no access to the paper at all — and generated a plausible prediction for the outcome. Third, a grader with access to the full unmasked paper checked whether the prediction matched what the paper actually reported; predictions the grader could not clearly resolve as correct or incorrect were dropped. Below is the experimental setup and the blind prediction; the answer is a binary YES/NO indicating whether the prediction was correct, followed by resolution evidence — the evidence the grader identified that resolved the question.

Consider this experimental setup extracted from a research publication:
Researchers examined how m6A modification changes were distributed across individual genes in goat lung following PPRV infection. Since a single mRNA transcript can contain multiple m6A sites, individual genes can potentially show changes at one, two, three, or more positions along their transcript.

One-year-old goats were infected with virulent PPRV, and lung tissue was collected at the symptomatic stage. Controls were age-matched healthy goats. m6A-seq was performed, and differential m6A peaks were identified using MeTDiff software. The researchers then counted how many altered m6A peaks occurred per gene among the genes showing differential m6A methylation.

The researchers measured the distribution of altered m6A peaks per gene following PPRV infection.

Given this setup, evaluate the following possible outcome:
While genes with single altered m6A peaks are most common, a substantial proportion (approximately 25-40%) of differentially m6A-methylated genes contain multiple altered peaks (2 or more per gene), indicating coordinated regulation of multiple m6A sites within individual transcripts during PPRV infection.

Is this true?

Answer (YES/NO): NO